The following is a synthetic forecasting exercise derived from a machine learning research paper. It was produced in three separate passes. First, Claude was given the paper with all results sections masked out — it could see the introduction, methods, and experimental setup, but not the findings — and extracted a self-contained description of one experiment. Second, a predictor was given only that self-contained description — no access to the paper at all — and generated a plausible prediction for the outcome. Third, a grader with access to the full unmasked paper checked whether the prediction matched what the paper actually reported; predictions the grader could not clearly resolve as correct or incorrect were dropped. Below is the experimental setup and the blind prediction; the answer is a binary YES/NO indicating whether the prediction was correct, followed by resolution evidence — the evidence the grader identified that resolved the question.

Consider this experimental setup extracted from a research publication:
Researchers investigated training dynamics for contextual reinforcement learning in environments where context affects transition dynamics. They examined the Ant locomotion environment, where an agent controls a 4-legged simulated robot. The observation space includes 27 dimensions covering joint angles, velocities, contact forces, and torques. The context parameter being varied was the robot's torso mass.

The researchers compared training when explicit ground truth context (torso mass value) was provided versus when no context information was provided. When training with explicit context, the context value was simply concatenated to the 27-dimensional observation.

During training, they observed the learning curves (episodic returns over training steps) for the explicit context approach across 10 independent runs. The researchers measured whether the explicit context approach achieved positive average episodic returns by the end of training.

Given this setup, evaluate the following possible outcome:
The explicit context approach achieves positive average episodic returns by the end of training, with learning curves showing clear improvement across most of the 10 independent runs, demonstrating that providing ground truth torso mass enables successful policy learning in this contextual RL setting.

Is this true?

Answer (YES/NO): NO